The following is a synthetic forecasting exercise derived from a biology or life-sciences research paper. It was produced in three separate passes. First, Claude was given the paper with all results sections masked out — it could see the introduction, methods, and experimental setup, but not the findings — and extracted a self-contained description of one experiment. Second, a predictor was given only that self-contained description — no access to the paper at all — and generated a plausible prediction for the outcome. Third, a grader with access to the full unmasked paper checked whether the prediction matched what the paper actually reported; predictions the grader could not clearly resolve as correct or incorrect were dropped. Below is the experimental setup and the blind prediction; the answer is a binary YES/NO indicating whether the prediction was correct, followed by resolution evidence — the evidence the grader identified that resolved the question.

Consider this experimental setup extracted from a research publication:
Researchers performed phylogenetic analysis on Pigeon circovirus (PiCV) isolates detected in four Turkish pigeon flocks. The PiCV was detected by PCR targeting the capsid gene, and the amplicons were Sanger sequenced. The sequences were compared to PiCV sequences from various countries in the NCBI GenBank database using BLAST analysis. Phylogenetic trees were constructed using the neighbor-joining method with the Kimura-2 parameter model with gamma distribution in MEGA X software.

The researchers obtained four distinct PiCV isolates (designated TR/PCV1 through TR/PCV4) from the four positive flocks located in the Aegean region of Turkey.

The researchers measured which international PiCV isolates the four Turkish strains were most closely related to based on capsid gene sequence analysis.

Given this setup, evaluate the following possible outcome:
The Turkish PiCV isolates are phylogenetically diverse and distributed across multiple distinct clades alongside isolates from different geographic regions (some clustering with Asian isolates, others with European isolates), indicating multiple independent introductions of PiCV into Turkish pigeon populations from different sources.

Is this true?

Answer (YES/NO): YES